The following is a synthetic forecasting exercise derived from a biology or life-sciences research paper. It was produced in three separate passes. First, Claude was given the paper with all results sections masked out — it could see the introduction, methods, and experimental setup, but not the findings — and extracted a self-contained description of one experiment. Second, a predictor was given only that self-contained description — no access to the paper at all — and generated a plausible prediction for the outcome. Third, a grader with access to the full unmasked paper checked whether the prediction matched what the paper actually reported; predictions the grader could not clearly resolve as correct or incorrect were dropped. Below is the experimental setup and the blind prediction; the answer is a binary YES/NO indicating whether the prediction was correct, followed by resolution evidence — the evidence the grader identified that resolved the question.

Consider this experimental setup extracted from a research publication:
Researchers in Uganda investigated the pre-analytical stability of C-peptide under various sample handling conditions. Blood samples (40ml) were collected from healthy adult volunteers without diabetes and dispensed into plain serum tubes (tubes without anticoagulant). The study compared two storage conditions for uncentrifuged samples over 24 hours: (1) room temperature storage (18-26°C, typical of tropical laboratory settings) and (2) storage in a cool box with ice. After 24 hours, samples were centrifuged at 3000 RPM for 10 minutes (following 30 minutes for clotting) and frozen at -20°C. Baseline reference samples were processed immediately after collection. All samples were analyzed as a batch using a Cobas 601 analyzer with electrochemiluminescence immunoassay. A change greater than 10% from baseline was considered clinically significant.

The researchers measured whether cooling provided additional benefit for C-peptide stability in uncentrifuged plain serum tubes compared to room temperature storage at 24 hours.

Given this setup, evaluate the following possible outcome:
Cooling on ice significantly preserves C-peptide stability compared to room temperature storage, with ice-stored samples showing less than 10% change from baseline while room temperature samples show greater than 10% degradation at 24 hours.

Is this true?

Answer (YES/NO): NO